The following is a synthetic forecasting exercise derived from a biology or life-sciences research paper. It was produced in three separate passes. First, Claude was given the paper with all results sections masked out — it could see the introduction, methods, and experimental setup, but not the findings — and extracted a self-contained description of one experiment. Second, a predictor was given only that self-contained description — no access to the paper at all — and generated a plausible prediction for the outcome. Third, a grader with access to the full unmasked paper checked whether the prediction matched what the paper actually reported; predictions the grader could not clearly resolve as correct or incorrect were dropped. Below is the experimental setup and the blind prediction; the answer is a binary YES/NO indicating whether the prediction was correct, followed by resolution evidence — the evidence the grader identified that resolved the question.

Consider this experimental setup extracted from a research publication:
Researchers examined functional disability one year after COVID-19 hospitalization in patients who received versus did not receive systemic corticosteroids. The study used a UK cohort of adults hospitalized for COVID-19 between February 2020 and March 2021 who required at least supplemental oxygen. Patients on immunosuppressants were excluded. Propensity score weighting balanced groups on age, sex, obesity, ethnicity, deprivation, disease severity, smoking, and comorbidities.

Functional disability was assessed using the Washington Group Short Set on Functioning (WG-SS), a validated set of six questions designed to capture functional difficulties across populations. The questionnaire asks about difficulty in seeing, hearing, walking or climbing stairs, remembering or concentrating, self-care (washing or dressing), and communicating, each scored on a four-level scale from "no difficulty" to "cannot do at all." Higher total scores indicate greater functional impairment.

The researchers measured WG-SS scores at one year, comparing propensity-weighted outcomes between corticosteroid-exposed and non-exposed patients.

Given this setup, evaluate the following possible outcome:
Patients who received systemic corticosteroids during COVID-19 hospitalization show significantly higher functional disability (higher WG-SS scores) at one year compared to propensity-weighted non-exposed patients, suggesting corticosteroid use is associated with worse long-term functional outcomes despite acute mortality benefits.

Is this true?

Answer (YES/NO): NO